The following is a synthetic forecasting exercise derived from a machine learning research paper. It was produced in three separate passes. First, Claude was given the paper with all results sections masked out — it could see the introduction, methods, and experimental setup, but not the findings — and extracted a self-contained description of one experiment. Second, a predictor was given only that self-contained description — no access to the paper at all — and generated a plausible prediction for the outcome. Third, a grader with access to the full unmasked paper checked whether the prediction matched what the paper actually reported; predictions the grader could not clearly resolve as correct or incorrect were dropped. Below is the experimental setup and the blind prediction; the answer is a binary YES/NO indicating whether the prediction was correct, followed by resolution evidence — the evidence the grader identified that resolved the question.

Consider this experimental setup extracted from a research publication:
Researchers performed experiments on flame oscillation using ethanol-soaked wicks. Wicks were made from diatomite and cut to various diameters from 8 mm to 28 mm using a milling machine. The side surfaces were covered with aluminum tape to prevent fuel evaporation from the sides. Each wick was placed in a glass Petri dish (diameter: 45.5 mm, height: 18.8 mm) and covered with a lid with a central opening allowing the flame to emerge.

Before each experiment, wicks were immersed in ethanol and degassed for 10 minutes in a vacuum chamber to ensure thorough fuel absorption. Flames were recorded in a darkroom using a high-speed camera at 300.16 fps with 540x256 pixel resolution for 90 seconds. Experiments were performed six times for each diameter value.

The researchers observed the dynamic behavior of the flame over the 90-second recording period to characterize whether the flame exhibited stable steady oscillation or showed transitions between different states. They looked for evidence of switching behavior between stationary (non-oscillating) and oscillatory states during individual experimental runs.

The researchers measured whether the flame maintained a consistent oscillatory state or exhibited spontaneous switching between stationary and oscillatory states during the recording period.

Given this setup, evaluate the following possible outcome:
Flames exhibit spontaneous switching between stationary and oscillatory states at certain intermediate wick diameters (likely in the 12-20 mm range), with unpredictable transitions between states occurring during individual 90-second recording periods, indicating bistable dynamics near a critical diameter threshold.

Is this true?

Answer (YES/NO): NO